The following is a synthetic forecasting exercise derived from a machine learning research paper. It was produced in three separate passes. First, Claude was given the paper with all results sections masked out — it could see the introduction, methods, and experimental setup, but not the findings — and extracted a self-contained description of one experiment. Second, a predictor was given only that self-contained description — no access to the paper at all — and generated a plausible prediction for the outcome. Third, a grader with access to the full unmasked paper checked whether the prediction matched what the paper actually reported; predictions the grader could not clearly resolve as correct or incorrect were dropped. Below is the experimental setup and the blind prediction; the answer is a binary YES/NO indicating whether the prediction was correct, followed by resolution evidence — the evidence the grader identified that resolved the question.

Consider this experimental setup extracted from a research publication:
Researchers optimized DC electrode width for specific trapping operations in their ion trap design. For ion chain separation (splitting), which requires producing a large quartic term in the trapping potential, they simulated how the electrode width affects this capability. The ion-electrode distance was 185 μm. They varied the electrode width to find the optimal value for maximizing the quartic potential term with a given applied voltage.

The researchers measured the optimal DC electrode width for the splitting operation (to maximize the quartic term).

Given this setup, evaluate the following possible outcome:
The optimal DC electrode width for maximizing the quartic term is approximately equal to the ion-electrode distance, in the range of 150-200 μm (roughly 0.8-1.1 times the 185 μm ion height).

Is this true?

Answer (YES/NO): YES